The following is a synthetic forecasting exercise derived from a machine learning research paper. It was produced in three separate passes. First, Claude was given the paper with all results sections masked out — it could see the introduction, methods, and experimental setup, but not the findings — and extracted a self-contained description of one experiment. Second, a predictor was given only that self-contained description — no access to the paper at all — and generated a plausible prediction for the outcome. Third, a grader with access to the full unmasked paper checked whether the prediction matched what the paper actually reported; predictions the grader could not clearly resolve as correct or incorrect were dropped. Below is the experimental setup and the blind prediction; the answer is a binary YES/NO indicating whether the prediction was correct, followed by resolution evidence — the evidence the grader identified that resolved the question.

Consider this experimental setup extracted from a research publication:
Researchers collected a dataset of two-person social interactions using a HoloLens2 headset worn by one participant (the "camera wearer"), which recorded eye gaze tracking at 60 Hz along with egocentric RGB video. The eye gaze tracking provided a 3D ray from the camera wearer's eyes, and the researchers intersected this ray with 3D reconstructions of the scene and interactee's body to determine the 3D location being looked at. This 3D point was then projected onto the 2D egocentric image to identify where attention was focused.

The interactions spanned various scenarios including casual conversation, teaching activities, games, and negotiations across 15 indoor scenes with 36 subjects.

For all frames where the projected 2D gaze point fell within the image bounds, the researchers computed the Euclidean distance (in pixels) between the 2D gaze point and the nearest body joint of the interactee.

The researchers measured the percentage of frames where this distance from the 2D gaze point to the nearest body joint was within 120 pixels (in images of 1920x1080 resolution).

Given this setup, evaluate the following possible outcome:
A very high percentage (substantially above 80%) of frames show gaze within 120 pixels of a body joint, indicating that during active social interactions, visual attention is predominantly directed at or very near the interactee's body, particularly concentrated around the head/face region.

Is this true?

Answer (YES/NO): NO